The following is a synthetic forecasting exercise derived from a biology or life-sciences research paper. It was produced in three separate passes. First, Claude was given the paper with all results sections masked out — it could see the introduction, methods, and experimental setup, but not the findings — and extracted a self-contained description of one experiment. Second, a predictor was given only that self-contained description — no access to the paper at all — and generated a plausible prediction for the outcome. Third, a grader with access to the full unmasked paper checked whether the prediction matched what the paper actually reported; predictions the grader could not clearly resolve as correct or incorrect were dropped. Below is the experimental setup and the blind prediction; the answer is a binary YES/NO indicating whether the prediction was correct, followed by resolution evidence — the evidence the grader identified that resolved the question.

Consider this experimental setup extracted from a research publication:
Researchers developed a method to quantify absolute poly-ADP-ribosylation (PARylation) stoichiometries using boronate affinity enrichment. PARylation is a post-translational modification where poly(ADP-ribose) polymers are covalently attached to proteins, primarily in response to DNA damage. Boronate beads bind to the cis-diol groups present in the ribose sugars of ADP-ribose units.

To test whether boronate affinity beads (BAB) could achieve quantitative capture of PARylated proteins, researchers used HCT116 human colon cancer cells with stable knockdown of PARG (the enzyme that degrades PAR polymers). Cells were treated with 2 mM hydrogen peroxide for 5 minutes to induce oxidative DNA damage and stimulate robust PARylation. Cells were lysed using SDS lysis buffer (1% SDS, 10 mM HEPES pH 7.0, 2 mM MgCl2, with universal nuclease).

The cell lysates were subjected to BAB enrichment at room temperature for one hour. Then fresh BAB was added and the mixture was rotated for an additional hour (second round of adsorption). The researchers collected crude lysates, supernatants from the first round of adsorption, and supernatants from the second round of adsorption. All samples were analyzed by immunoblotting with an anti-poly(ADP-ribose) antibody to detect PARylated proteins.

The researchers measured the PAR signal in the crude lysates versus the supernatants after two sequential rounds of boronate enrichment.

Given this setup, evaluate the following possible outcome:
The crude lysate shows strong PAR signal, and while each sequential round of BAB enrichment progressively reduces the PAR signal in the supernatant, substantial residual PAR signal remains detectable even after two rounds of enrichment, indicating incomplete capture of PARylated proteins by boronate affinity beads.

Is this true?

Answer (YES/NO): NO